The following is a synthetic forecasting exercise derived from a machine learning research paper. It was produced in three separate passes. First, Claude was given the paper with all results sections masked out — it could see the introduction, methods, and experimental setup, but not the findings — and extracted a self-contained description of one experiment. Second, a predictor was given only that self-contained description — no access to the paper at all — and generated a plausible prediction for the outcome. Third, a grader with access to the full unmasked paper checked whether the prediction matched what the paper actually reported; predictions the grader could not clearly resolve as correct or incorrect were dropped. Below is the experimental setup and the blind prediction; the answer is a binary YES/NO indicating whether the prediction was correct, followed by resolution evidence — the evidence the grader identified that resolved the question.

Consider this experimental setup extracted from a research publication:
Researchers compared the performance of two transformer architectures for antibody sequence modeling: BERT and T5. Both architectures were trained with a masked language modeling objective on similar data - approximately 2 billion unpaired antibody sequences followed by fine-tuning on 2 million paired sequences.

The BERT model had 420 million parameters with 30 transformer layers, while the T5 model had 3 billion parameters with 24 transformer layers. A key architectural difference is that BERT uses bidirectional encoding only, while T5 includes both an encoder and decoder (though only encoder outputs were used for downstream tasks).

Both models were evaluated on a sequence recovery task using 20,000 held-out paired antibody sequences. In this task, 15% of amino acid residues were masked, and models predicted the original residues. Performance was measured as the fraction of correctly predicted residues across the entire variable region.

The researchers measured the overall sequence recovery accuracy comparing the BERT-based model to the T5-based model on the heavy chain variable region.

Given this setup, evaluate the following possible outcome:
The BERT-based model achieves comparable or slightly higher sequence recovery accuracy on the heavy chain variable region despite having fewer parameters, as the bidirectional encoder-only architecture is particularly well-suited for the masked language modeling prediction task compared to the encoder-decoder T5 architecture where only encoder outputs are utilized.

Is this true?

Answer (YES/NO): NO